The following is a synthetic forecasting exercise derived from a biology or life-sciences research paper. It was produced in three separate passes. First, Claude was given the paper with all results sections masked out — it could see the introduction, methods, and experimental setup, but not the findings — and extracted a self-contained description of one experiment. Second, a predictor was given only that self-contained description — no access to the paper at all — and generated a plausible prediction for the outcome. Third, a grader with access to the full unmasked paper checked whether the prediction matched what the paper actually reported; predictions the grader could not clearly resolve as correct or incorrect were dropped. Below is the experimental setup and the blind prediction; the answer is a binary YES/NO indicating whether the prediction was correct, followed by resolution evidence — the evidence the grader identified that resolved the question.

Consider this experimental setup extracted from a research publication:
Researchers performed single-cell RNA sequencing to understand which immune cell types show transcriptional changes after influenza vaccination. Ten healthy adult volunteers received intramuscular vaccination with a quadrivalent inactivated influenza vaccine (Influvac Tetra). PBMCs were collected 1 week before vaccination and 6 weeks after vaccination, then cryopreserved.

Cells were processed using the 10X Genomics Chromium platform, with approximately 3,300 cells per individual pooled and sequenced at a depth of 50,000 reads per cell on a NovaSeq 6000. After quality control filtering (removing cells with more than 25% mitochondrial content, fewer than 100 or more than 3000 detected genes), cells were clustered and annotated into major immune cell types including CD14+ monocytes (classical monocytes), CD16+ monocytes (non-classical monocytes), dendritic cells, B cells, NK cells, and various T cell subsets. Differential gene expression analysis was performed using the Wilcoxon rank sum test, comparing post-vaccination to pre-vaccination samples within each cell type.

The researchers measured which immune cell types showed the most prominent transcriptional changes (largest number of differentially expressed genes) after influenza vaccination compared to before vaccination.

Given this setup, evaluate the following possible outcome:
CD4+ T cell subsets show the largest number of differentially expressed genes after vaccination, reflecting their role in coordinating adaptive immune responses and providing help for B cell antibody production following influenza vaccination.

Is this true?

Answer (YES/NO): NO